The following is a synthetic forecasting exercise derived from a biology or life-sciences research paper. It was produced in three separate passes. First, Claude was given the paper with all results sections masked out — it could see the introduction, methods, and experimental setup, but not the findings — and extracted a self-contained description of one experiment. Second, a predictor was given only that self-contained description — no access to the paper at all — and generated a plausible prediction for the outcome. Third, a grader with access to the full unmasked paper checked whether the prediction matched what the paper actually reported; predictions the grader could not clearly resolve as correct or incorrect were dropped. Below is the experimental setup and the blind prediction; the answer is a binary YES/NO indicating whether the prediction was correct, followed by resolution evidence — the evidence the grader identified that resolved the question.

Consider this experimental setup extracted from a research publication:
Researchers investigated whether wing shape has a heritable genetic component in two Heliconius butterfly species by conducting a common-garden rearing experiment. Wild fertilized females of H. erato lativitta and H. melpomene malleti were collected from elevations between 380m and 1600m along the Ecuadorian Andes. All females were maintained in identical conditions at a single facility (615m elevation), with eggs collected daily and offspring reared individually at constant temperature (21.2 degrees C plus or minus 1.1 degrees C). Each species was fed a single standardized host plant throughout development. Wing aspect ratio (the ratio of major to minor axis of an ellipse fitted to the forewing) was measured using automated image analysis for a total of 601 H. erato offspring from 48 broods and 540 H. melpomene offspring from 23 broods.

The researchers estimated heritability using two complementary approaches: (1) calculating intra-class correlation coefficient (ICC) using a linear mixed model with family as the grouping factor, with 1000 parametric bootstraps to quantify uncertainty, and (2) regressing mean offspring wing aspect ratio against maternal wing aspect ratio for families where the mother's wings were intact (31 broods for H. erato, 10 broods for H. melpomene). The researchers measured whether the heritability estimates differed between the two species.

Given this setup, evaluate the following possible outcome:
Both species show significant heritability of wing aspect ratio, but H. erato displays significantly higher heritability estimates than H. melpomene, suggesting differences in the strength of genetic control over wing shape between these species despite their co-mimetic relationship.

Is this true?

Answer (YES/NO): NO